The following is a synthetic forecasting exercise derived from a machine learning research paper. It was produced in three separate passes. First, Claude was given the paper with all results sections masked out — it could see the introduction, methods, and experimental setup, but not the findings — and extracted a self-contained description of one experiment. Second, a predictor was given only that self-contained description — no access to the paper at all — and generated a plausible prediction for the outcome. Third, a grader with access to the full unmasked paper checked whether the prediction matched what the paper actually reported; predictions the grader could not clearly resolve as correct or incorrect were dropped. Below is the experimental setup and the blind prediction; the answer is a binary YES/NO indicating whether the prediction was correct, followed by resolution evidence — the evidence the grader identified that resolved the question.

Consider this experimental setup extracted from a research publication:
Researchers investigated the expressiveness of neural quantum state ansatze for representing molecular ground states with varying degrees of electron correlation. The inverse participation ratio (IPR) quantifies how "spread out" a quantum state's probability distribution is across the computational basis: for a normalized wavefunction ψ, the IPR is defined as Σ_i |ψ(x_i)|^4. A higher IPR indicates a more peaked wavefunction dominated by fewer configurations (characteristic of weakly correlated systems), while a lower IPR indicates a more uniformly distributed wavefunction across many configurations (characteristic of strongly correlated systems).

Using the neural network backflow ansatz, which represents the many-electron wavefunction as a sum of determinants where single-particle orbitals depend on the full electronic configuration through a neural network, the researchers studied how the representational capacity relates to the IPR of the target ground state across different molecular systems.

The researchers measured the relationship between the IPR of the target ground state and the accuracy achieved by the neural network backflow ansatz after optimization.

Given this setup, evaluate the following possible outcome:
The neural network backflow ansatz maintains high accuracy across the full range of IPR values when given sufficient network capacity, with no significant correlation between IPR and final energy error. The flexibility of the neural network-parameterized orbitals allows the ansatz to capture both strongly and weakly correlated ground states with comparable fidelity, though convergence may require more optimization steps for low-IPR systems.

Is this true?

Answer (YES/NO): NO